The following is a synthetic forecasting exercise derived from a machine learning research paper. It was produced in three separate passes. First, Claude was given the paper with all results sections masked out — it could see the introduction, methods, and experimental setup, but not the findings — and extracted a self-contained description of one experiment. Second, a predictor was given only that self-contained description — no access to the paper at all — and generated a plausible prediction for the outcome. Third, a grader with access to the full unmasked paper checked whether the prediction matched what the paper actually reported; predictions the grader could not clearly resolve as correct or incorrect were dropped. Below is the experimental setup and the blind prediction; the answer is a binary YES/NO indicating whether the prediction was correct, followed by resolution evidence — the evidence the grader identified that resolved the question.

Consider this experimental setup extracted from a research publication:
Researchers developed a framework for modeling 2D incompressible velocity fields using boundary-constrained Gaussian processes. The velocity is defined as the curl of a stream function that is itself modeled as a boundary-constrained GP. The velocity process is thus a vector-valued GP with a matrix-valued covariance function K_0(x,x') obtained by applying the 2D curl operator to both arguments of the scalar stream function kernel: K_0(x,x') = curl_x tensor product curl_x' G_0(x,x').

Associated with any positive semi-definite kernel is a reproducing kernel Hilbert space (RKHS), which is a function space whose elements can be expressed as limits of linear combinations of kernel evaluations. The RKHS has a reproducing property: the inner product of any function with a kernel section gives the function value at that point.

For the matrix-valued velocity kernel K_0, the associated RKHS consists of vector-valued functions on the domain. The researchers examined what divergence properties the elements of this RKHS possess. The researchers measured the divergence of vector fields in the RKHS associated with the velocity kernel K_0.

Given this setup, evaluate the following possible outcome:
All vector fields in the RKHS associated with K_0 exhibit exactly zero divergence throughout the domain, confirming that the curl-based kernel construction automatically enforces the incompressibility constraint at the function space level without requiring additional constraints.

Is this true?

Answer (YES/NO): YES